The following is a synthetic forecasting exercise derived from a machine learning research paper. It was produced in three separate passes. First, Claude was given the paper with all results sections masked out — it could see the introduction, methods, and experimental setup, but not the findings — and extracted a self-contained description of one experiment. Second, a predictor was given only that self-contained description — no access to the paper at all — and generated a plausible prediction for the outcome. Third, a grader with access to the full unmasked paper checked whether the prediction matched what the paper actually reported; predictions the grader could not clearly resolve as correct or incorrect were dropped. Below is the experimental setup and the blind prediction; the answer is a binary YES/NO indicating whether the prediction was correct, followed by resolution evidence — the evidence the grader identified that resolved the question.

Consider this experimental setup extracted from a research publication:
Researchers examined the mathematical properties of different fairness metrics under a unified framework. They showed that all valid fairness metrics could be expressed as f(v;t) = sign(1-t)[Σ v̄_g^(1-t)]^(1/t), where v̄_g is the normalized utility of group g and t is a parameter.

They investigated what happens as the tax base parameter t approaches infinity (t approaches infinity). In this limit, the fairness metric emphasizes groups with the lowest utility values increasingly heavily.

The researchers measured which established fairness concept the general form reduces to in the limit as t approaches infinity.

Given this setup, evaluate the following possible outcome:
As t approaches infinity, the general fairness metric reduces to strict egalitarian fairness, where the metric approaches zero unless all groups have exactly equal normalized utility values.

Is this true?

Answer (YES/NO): NO